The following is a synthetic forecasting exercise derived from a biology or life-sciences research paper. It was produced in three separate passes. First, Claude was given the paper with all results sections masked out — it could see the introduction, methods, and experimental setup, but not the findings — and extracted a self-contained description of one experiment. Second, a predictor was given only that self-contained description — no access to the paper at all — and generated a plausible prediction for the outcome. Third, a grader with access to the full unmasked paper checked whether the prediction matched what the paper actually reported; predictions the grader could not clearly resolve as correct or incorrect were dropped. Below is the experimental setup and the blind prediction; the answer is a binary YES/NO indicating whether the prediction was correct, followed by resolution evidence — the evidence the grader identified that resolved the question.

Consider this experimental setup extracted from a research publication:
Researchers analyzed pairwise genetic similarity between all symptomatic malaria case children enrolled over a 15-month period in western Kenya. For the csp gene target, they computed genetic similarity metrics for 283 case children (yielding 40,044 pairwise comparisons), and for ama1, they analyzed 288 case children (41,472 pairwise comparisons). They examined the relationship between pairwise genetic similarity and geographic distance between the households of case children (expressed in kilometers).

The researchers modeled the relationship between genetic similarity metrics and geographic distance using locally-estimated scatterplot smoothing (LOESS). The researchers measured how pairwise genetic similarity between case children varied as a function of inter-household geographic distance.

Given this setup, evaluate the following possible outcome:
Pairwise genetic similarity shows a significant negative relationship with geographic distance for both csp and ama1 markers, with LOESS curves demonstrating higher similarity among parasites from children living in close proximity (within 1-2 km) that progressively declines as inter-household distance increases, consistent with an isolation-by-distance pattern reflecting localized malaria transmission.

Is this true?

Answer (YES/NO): NO